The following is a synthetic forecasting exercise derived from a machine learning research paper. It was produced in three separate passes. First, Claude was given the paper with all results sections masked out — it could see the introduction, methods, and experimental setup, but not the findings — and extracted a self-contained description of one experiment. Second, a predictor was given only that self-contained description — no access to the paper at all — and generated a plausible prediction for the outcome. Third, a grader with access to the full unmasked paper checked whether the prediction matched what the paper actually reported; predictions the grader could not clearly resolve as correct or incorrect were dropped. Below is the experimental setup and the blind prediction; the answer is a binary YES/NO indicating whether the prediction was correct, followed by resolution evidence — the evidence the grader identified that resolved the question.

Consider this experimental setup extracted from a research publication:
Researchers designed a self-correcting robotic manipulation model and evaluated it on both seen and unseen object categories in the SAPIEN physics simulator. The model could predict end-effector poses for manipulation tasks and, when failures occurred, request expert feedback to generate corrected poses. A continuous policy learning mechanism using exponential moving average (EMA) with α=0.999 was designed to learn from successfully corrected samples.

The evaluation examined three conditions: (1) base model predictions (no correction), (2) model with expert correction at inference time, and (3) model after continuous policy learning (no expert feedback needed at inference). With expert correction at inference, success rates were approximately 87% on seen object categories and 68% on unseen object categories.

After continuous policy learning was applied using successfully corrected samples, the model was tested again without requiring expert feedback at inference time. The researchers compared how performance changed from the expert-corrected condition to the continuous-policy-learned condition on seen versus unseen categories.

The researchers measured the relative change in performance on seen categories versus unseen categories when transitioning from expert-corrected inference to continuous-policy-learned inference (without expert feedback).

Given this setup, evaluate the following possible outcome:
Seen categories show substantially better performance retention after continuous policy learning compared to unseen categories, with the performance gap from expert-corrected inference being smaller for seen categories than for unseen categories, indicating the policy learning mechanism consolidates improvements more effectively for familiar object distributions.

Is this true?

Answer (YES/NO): NO